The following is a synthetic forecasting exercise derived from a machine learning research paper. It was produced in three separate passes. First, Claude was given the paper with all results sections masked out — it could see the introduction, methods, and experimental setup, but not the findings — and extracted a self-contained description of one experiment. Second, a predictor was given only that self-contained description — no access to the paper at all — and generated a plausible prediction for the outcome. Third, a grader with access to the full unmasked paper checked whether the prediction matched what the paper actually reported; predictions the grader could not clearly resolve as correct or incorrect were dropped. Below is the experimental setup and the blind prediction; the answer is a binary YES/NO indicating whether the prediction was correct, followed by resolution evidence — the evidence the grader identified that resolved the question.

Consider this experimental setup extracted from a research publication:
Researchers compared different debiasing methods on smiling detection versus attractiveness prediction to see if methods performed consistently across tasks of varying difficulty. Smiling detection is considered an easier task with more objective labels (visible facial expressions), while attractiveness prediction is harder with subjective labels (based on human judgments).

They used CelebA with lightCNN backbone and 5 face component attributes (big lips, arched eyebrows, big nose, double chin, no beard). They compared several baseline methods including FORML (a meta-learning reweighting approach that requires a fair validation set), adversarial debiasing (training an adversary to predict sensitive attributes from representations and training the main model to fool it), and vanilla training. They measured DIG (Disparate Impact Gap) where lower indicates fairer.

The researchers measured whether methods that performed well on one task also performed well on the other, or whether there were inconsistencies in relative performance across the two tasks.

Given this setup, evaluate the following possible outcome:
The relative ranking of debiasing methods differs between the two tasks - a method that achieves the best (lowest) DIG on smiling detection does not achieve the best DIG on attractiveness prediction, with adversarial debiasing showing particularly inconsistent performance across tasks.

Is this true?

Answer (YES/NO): NO